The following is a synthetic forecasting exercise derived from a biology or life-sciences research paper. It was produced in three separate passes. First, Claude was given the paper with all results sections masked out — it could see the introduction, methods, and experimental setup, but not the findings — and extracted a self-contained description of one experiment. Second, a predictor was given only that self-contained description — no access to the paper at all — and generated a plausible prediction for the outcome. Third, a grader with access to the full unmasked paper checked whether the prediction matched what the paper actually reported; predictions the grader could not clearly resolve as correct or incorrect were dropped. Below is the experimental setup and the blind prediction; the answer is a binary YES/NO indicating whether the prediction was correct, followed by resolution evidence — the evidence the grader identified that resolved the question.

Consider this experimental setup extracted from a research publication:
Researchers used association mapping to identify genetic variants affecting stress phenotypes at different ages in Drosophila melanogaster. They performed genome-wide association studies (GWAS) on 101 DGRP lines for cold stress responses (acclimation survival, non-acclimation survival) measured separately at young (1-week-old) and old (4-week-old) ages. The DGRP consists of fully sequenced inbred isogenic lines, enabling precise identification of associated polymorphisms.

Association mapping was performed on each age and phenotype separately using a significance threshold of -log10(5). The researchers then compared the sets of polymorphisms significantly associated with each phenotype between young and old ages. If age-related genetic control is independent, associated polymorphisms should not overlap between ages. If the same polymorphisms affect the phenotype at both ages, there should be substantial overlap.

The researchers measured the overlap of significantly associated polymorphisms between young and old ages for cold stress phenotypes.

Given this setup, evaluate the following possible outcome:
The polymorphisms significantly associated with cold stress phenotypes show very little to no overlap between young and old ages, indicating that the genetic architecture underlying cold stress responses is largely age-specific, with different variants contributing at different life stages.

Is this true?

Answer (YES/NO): YES